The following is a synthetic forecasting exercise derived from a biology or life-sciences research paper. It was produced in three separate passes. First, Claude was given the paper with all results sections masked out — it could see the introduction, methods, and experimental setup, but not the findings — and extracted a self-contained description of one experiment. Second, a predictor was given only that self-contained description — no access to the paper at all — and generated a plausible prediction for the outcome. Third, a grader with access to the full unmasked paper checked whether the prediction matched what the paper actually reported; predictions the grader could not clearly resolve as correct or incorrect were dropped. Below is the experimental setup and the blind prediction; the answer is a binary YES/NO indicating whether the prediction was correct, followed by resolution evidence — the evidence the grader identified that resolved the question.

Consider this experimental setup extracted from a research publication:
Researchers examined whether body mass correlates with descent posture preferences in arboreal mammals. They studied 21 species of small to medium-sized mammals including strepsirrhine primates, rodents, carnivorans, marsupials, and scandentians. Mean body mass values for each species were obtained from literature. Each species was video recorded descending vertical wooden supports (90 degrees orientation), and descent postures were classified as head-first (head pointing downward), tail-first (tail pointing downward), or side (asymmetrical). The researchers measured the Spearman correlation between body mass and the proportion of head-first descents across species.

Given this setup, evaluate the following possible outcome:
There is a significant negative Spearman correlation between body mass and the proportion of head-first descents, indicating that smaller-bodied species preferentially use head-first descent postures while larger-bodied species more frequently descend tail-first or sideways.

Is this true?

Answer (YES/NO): NO